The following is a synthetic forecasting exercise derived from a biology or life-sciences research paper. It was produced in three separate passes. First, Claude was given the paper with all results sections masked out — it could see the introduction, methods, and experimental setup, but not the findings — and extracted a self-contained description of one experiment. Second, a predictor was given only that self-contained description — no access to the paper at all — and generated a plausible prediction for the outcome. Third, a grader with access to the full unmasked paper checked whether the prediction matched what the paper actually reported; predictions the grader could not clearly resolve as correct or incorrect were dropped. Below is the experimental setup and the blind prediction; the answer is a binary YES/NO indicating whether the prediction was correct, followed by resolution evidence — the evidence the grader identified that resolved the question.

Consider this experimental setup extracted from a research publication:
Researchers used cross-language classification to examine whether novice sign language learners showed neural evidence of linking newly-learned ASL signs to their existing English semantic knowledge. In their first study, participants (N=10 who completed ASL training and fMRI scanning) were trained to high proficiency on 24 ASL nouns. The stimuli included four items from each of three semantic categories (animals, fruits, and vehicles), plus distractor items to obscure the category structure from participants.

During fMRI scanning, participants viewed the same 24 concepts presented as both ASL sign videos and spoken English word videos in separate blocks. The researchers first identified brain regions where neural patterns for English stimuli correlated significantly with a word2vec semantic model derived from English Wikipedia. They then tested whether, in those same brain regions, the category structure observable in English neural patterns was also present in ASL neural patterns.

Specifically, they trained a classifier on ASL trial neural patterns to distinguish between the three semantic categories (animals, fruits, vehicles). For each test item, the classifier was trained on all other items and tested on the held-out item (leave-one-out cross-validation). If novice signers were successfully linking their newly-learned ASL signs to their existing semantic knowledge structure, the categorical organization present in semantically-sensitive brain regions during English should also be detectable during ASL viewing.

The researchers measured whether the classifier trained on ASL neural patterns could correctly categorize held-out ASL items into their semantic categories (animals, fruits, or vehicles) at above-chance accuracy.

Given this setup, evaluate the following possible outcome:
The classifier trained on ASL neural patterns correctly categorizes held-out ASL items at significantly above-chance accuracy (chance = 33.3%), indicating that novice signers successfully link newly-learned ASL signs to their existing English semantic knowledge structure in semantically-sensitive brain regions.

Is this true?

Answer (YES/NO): YES